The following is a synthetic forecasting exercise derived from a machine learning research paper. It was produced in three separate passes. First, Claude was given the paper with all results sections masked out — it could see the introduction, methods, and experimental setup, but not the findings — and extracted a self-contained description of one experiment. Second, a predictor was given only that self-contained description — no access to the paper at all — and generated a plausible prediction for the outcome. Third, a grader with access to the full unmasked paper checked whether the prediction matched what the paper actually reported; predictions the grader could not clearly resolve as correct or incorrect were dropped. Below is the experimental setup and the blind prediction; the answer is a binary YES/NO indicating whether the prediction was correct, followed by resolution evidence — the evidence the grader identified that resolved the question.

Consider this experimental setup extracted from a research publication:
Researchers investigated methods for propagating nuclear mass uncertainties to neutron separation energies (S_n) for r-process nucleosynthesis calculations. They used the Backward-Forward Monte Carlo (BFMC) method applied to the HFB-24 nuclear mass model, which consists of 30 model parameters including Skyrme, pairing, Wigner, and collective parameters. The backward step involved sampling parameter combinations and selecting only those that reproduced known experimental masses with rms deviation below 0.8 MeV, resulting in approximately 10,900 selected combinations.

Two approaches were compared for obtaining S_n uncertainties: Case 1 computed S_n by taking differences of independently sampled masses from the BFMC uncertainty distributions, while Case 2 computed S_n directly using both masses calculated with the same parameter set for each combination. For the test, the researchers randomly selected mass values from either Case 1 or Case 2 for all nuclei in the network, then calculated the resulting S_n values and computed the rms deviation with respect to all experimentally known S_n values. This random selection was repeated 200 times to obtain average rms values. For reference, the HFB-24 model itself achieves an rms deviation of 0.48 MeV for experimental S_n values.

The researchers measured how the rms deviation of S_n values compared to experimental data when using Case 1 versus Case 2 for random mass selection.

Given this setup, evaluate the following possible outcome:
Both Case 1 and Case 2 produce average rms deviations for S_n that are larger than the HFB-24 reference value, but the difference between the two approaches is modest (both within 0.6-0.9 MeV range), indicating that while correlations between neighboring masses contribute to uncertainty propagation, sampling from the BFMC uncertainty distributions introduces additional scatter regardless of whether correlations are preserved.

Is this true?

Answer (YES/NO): NO